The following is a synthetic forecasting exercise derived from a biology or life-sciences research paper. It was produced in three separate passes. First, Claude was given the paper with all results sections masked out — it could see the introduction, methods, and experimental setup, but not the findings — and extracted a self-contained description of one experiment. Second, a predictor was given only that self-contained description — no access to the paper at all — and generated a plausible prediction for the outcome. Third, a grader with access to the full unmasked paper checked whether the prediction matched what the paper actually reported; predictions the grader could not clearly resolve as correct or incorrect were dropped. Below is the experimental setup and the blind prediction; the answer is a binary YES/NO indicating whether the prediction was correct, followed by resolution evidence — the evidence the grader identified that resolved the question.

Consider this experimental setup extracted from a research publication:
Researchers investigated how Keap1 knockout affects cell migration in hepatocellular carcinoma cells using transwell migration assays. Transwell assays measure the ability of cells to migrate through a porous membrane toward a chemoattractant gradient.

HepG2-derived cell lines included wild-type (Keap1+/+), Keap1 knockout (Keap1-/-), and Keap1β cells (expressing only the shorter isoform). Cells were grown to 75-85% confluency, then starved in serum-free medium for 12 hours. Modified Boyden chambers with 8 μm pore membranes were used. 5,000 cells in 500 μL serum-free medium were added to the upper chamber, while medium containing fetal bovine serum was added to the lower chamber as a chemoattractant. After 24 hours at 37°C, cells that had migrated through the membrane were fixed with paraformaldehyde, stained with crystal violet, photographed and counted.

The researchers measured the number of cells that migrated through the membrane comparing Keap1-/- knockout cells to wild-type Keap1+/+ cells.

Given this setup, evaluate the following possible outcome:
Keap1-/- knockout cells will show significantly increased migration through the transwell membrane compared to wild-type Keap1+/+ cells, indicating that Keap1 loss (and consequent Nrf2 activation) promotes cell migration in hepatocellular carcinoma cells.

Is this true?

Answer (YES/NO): NO